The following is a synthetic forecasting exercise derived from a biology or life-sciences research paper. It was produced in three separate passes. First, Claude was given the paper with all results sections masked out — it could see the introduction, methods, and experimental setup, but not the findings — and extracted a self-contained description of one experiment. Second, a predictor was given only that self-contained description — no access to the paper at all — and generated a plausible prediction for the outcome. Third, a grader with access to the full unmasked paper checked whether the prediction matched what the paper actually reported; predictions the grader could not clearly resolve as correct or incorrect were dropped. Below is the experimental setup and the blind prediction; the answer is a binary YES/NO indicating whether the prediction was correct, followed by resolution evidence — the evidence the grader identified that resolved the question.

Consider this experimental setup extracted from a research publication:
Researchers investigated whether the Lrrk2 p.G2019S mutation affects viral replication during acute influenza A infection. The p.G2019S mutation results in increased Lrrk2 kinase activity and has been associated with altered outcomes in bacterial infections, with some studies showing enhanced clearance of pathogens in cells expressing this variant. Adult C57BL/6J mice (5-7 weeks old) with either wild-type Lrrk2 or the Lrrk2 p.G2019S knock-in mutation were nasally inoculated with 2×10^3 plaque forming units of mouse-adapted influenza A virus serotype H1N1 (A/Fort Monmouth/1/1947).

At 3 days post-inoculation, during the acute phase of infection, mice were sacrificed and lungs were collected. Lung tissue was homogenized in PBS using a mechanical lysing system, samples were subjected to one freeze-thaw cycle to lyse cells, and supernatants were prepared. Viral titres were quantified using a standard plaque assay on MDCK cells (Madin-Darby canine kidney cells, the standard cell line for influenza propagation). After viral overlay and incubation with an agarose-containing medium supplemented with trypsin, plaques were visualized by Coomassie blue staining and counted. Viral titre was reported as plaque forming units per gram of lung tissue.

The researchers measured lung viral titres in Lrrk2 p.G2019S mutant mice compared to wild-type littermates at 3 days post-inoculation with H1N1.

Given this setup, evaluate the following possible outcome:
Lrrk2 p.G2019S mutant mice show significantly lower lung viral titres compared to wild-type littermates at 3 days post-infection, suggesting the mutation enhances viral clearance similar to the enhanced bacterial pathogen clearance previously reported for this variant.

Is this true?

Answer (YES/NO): NO